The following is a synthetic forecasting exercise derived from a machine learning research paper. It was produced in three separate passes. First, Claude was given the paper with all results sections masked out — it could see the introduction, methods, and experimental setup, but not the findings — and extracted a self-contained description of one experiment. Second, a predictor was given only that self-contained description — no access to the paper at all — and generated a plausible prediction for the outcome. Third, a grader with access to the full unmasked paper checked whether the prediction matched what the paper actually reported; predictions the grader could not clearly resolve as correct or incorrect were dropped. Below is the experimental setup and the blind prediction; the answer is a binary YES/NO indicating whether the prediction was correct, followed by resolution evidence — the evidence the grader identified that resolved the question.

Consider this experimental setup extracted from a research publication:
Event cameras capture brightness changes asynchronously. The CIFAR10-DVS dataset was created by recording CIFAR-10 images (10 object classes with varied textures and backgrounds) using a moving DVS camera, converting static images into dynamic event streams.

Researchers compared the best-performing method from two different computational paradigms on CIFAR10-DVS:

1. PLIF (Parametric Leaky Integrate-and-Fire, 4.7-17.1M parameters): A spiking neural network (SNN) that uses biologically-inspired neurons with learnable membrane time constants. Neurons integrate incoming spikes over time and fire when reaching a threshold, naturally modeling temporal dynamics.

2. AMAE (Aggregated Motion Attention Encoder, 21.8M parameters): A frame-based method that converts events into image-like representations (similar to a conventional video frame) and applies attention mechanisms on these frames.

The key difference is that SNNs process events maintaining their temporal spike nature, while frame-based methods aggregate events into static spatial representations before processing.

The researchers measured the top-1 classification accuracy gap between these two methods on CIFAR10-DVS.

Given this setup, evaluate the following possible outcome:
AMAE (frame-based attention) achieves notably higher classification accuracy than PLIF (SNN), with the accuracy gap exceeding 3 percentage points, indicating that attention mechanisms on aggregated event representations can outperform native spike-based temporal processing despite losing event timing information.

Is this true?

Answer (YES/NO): NO